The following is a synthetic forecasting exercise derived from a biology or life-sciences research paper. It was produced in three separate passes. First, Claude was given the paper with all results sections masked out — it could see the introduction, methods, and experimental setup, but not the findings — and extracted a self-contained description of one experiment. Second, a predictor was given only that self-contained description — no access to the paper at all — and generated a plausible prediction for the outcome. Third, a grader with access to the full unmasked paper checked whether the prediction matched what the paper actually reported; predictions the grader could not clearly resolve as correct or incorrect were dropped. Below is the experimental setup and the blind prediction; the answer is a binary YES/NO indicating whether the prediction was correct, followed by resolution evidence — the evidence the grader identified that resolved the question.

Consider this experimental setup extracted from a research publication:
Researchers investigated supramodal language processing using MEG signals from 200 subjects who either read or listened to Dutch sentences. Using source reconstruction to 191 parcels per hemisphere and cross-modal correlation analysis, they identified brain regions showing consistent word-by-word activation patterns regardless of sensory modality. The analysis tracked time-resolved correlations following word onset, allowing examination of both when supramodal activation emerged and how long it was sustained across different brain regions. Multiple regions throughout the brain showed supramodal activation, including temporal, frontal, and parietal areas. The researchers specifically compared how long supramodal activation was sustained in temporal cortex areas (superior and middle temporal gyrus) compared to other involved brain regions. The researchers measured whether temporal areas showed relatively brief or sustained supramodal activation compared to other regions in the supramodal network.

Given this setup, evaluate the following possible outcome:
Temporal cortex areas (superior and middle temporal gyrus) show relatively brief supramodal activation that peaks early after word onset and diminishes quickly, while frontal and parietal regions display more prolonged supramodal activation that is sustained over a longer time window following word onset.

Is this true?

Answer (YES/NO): NO